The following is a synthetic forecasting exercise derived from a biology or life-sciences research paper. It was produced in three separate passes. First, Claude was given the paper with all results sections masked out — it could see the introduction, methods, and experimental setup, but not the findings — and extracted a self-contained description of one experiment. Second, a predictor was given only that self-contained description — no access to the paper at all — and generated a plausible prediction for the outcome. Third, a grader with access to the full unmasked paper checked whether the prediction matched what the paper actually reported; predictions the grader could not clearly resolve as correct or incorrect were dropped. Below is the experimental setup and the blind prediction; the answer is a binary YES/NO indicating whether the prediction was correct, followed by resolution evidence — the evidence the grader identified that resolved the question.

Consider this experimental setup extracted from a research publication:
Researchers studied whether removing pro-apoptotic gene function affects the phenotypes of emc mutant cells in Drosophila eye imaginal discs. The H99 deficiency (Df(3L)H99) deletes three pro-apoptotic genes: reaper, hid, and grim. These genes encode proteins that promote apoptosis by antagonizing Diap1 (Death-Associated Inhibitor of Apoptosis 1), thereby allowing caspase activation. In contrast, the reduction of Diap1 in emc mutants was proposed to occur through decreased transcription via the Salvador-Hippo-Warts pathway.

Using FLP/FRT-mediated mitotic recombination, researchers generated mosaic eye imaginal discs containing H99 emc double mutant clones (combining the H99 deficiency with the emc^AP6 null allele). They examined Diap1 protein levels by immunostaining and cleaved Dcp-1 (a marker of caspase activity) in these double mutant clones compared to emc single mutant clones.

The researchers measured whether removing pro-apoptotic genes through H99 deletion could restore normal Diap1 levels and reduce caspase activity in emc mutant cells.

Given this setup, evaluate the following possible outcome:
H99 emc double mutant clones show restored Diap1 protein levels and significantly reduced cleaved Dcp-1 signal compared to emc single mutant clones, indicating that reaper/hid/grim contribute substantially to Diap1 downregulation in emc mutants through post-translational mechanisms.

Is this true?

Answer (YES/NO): NO